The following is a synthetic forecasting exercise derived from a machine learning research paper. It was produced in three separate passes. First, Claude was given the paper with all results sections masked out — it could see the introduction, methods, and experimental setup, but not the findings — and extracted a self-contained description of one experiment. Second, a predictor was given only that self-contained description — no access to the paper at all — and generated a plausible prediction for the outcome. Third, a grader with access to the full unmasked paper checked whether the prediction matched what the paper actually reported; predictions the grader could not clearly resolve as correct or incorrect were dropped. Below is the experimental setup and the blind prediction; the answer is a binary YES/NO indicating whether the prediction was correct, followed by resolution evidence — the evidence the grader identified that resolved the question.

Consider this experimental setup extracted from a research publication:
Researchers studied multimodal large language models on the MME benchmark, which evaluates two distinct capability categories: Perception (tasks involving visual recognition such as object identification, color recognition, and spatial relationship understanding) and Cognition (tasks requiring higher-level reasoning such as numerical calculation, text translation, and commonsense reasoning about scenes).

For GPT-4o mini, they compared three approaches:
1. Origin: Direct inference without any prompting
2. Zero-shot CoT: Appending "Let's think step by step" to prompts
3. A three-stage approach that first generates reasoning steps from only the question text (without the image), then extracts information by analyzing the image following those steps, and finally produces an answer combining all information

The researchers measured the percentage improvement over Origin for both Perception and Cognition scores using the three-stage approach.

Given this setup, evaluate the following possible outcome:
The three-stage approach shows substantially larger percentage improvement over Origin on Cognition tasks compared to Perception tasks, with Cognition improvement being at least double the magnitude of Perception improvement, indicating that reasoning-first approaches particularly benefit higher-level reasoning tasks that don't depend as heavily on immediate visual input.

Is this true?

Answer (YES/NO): YES